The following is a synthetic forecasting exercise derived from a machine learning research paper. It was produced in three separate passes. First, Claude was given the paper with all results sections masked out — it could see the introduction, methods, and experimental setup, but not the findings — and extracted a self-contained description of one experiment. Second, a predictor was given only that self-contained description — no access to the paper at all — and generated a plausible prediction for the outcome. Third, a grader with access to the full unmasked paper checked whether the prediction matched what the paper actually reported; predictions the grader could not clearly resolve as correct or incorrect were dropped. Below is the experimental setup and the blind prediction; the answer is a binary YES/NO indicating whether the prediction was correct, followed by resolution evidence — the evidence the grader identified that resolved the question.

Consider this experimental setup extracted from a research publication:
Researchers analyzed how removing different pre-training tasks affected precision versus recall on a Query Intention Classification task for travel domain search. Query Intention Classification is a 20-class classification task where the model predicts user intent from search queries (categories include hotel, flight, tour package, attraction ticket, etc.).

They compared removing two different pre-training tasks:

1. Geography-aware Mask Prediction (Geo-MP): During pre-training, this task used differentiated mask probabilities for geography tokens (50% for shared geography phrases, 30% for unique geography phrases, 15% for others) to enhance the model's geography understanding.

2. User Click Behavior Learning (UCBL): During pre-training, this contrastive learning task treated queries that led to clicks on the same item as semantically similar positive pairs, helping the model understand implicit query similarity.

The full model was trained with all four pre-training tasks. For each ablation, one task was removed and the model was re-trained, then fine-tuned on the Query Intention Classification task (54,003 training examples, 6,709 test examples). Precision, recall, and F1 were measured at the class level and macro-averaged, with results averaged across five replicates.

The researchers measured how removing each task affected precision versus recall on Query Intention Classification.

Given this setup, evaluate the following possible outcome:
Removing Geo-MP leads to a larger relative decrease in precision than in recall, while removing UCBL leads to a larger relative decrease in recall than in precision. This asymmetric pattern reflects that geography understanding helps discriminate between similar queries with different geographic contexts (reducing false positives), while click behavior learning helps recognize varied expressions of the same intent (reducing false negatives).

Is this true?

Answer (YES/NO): NO